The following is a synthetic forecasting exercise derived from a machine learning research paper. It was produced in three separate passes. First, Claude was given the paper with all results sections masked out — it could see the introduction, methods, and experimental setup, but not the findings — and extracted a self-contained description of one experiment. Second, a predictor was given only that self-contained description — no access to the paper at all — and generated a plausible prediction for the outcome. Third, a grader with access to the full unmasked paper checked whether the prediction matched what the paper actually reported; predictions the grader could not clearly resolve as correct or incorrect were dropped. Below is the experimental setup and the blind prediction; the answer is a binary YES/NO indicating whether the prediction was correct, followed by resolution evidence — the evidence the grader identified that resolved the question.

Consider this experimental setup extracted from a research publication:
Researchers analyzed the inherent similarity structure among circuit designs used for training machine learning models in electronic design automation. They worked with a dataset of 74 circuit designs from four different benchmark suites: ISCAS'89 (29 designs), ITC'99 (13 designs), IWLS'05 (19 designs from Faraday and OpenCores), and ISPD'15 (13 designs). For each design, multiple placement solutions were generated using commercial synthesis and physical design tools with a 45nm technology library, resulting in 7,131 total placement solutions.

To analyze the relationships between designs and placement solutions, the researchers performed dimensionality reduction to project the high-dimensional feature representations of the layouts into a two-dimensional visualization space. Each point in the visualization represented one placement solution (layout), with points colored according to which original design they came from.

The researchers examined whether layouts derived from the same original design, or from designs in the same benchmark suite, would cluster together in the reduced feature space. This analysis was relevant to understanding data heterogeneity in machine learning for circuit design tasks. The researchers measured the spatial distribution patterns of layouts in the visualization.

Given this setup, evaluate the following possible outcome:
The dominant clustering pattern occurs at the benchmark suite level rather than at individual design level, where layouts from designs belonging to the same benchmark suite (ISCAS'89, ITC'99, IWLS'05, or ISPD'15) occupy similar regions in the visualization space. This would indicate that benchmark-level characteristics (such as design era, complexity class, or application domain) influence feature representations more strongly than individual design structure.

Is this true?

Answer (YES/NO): NO